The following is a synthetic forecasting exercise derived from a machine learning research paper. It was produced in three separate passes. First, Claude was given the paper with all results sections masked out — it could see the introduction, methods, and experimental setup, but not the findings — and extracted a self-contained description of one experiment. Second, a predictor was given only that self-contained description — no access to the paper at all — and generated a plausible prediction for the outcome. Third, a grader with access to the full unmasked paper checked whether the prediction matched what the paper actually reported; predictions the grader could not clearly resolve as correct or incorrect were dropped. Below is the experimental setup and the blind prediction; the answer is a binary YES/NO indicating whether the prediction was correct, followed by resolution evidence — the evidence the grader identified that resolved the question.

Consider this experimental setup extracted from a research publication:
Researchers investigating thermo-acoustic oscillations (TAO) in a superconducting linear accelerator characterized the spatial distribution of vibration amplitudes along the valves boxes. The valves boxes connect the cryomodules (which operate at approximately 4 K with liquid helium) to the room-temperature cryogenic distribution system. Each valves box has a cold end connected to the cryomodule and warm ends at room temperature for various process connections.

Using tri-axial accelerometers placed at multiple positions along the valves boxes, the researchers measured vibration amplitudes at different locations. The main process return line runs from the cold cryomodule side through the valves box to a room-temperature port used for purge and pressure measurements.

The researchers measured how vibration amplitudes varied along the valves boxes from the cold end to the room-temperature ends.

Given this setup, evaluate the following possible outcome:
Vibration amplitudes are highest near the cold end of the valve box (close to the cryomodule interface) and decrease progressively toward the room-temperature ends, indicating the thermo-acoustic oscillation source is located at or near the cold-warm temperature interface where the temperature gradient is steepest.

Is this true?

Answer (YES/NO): NO